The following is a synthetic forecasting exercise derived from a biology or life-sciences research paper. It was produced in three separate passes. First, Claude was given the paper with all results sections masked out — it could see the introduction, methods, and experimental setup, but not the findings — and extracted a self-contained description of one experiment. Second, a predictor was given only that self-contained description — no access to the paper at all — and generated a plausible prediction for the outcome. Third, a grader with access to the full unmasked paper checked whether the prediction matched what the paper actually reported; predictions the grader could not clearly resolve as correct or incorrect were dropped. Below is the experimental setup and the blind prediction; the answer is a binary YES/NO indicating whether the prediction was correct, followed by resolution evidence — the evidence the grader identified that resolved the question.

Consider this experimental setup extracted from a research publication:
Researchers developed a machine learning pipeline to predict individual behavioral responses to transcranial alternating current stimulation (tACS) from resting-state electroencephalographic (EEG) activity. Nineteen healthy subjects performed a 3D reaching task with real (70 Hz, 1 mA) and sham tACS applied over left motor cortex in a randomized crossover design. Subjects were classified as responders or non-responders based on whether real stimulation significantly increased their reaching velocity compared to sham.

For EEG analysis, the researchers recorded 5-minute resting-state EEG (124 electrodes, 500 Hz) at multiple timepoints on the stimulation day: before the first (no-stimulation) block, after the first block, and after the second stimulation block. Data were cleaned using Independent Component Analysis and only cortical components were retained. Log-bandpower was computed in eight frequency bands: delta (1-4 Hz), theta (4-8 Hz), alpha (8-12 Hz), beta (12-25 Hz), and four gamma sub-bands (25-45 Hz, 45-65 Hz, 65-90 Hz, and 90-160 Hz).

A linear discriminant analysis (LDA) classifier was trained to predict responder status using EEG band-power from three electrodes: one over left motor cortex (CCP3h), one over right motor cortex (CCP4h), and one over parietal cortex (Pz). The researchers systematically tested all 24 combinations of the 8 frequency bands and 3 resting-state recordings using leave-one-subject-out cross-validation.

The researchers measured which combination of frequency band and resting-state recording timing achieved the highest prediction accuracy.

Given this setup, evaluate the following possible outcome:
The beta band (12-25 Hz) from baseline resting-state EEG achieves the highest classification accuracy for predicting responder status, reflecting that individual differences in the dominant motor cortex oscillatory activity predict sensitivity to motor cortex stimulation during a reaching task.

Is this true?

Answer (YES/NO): NO